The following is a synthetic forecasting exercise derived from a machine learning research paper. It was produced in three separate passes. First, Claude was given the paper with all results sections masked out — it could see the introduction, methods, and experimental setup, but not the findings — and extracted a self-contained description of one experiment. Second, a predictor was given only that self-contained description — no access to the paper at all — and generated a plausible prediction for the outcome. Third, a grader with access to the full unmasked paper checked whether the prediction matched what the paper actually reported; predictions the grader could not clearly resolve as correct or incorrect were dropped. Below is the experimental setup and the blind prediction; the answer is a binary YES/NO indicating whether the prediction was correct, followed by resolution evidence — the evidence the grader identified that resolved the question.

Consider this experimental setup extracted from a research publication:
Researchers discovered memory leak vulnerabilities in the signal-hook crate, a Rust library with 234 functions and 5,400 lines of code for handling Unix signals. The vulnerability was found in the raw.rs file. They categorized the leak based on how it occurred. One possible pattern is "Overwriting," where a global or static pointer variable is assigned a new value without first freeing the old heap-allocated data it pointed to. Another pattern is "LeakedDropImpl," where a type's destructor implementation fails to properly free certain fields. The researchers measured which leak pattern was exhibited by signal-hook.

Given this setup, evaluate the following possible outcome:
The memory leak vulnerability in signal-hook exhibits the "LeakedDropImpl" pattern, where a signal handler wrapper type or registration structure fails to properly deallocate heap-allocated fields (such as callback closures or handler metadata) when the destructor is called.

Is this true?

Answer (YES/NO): NO